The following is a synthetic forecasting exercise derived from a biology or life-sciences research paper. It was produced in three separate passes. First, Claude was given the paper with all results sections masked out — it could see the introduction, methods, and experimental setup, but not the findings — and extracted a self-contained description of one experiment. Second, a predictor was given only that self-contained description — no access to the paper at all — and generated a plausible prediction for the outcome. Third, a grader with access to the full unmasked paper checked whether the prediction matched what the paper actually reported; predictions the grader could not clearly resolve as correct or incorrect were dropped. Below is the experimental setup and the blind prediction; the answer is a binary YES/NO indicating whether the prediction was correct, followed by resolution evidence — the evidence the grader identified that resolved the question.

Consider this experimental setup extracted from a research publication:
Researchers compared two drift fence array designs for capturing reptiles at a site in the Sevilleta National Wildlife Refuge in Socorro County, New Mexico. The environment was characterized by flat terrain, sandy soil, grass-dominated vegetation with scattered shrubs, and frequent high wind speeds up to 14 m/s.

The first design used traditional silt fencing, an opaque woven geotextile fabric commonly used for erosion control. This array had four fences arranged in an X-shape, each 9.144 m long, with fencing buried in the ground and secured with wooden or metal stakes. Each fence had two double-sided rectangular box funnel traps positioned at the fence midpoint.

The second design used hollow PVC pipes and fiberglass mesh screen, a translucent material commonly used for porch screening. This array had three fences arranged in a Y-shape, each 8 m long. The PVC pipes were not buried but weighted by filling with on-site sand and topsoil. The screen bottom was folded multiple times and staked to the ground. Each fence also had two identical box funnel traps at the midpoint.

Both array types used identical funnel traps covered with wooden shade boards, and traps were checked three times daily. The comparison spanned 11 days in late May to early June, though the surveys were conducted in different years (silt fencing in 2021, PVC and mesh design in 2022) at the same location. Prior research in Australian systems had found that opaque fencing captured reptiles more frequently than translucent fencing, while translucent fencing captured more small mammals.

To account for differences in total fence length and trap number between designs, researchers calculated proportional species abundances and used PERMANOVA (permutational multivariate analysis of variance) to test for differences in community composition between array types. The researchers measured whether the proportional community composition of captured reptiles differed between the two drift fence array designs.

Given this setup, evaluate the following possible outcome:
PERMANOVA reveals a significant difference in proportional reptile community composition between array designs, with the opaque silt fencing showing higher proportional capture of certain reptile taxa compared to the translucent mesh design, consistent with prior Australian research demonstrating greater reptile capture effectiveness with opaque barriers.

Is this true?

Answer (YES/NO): NO